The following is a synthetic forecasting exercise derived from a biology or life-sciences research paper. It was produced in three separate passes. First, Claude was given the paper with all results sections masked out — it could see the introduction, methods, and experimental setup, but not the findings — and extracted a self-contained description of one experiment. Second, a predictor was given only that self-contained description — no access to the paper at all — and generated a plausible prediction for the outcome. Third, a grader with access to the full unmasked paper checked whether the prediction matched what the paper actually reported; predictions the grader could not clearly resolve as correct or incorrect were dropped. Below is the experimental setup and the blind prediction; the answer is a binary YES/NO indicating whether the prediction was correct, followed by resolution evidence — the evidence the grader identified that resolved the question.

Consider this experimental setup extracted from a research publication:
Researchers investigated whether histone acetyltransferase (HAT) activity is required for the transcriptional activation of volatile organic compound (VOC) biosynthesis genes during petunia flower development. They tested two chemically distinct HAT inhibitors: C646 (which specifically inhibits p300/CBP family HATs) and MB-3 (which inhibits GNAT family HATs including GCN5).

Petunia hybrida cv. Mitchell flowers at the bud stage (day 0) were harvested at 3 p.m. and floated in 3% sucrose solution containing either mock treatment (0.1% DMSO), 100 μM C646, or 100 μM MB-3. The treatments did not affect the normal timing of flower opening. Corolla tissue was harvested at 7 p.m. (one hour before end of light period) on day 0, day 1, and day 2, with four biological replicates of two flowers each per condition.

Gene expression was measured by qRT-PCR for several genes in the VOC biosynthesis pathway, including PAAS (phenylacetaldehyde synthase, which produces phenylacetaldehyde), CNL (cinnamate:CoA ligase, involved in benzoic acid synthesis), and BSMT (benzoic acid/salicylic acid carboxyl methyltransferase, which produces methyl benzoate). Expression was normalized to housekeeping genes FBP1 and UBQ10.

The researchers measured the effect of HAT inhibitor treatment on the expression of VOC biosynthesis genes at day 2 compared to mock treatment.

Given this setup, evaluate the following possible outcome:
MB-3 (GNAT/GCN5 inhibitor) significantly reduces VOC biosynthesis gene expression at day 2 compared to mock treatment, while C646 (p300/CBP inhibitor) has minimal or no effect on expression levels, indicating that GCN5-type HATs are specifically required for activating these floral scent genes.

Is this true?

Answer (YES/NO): YES